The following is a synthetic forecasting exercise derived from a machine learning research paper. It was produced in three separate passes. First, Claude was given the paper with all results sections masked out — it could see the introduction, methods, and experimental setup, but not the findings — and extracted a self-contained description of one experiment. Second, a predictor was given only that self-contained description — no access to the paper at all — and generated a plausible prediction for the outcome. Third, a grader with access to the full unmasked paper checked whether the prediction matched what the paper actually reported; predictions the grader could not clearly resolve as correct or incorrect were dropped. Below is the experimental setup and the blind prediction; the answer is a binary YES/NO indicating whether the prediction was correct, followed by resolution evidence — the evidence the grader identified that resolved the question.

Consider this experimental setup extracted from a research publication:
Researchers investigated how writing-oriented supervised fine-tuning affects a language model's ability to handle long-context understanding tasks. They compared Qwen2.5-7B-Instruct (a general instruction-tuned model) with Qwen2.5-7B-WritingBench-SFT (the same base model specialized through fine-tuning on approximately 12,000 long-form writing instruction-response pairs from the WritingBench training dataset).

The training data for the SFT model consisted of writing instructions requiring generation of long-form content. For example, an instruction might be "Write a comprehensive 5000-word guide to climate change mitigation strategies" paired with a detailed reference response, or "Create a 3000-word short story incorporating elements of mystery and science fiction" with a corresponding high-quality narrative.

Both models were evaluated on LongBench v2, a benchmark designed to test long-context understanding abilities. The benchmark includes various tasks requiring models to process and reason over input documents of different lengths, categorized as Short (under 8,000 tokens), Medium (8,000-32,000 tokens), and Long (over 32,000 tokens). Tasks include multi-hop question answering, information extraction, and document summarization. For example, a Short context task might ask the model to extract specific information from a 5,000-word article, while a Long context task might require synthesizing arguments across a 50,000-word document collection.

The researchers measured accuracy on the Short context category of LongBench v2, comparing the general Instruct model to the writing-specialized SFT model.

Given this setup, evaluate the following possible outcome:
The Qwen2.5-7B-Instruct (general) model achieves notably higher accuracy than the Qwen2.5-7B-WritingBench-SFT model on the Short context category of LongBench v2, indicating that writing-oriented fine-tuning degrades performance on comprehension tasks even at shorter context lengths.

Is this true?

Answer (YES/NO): NO